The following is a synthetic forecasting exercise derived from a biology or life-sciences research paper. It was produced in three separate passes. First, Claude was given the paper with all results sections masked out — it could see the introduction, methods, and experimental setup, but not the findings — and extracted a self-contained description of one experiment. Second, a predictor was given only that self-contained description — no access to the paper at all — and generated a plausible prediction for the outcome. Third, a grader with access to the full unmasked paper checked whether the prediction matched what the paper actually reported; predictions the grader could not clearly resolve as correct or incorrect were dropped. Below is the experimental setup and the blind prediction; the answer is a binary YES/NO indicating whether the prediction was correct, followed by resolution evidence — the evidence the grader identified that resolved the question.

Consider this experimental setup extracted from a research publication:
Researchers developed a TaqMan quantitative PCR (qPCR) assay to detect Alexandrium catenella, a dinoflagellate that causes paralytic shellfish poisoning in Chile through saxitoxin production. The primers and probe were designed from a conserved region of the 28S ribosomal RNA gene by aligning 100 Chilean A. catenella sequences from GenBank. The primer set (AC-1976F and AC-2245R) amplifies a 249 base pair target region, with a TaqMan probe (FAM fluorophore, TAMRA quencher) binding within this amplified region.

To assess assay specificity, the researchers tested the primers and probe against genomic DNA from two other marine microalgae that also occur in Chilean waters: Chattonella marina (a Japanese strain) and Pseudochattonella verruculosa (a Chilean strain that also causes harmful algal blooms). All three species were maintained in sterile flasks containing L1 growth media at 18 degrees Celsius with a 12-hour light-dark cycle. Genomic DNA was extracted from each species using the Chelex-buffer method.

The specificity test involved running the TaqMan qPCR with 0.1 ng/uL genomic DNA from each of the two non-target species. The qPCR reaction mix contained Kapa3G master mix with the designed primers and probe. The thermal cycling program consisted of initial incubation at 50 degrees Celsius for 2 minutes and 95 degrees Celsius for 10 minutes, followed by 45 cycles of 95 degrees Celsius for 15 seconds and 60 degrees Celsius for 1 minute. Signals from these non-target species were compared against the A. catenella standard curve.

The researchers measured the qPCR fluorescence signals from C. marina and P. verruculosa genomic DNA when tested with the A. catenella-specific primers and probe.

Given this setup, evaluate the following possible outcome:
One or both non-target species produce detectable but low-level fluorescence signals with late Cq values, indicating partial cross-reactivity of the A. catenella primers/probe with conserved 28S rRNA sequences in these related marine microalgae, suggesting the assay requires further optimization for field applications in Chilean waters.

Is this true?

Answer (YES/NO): NO